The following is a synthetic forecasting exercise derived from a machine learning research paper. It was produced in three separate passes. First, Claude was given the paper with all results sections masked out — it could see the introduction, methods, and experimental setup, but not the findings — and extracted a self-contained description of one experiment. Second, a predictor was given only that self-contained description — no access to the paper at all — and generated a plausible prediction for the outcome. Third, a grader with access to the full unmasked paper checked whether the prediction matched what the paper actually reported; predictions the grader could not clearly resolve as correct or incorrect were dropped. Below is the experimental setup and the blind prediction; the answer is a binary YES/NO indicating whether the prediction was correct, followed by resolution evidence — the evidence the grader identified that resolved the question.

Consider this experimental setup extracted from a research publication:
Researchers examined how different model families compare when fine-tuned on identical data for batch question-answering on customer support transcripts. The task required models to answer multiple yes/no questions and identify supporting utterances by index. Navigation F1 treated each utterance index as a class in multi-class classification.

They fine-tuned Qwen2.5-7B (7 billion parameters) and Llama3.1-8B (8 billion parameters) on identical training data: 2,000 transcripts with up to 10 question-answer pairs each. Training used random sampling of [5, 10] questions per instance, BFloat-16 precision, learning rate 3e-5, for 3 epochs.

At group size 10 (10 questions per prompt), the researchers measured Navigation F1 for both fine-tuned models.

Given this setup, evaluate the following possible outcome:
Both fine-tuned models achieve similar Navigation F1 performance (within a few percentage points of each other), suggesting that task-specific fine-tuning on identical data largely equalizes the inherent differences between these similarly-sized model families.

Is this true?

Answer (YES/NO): YES